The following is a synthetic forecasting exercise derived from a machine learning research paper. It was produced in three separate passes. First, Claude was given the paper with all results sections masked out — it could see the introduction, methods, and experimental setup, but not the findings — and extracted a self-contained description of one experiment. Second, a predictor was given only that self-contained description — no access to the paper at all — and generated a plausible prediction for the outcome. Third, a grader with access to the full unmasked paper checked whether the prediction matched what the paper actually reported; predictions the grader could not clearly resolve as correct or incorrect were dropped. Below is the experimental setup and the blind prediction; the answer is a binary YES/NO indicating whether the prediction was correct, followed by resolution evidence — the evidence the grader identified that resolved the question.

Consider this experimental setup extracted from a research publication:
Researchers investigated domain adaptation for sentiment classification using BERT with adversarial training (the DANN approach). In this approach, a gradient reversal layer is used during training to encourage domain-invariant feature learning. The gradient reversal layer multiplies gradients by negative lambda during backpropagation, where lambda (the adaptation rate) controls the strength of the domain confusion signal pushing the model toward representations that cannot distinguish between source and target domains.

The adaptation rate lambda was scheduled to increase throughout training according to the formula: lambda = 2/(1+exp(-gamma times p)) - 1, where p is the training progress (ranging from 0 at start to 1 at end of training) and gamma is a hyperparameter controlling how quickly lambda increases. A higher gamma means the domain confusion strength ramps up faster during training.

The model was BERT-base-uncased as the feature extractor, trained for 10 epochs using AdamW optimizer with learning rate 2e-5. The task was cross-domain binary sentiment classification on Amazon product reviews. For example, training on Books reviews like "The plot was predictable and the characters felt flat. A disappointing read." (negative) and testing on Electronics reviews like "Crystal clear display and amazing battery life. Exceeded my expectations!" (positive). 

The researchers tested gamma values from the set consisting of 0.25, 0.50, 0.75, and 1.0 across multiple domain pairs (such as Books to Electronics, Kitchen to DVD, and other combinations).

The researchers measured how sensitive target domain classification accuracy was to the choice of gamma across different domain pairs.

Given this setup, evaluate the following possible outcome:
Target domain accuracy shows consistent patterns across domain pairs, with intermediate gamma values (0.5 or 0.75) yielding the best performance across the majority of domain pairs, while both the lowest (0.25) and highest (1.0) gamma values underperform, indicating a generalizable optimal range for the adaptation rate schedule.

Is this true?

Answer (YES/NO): NO